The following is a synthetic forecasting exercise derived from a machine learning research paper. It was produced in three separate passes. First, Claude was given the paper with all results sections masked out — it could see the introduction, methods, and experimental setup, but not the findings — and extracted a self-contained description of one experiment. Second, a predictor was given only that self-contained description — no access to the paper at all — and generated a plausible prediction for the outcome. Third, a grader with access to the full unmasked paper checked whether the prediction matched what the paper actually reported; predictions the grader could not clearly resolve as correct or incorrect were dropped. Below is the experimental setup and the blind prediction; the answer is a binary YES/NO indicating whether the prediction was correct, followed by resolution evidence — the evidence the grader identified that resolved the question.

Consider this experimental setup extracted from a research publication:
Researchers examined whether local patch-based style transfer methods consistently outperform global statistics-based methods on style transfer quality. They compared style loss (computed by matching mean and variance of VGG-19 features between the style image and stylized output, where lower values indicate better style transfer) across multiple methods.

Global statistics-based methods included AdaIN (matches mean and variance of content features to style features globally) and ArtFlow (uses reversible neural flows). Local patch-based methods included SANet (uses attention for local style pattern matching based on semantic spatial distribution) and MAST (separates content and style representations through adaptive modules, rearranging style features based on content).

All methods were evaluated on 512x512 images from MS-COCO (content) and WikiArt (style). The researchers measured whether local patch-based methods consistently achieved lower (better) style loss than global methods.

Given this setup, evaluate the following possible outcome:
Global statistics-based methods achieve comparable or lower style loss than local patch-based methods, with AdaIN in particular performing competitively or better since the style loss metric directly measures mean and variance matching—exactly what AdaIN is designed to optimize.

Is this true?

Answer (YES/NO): NO